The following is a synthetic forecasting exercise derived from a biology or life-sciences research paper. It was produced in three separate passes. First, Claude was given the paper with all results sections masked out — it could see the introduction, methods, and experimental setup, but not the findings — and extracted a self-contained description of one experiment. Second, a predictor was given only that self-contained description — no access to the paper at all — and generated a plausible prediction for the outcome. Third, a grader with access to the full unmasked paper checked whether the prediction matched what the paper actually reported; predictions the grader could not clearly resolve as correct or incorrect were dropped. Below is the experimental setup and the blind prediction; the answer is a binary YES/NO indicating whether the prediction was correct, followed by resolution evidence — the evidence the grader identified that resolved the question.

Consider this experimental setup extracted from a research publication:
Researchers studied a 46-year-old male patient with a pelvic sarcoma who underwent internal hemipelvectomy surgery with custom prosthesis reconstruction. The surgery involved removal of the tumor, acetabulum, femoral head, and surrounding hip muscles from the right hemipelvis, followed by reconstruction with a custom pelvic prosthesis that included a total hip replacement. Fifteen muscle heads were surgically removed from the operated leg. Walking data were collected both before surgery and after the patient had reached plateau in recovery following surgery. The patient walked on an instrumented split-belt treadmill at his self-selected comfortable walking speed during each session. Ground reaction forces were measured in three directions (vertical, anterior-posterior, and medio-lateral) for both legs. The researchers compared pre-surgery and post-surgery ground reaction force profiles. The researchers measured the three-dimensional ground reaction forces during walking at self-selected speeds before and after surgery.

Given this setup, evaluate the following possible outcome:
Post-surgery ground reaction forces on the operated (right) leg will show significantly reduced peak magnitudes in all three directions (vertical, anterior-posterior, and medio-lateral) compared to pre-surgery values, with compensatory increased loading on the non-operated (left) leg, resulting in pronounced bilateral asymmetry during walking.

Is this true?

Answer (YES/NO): NO